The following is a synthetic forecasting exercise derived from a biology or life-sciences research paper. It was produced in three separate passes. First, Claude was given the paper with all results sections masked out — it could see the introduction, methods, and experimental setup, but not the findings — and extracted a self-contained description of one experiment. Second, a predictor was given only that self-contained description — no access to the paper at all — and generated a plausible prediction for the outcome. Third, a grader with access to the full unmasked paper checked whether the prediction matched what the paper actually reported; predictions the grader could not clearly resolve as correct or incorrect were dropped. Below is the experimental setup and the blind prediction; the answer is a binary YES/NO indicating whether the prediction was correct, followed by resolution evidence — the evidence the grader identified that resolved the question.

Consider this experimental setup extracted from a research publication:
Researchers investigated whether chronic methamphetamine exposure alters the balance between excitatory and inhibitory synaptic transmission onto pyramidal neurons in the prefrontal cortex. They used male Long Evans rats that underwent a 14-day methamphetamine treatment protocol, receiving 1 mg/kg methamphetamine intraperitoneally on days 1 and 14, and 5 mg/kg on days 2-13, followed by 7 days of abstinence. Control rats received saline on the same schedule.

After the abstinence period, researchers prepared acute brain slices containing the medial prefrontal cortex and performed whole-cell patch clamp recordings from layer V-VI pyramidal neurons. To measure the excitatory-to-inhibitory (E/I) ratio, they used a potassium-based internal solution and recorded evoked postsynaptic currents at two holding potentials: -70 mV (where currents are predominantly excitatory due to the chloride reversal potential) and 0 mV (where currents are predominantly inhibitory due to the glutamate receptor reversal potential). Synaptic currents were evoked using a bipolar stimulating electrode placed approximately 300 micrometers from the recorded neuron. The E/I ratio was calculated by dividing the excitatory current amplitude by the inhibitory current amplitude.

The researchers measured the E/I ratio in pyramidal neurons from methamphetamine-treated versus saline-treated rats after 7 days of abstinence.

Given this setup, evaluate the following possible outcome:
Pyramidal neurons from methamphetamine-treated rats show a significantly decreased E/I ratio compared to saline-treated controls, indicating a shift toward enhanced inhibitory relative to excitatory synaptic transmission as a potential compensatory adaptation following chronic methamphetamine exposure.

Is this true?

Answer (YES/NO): YES